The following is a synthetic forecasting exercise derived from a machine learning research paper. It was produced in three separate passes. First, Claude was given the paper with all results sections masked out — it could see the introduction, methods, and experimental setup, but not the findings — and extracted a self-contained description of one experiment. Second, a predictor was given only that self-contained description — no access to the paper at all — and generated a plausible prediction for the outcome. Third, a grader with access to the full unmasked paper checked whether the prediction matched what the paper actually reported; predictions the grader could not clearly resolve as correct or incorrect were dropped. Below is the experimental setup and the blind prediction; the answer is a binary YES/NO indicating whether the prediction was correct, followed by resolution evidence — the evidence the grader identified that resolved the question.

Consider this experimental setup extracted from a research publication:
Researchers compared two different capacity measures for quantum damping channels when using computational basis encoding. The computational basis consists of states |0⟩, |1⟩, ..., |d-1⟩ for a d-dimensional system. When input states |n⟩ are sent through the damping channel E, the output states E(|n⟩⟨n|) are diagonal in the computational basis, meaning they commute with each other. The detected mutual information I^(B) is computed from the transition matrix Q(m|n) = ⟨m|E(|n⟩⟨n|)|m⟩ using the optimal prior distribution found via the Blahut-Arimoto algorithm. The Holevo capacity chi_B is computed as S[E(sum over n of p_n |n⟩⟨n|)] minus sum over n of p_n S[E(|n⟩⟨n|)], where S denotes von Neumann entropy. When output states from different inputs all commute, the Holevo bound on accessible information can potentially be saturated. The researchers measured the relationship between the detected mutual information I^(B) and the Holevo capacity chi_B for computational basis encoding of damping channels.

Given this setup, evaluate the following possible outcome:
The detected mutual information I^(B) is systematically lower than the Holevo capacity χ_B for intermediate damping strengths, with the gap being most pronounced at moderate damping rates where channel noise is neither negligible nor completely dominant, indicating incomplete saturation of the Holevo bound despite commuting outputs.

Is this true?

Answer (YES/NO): NO